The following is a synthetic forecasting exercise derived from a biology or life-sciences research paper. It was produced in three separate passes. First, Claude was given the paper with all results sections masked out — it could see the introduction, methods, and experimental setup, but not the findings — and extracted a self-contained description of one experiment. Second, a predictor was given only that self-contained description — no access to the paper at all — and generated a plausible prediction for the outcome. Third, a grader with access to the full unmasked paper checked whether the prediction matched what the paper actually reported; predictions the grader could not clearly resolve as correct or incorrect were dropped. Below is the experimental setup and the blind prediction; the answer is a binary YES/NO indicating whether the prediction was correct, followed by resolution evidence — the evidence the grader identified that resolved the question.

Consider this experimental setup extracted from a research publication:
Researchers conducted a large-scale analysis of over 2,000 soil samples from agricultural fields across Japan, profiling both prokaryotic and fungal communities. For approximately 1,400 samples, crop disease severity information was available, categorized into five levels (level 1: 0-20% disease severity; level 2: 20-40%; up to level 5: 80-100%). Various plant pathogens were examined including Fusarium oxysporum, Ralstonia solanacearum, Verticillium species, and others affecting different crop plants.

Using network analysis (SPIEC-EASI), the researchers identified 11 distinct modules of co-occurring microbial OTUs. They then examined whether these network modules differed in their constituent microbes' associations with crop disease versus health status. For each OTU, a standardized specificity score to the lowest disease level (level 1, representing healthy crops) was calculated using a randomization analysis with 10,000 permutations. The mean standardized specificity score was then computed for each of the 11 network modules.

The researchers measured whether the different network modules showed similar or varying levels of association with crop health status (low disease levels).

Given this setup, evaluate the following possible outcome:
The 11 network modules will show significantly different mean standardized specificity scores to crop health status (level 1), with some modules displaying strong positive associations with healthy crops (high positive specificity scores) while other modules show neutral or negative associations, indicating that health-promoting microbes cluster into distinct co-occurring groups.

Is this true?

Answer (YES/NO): YES